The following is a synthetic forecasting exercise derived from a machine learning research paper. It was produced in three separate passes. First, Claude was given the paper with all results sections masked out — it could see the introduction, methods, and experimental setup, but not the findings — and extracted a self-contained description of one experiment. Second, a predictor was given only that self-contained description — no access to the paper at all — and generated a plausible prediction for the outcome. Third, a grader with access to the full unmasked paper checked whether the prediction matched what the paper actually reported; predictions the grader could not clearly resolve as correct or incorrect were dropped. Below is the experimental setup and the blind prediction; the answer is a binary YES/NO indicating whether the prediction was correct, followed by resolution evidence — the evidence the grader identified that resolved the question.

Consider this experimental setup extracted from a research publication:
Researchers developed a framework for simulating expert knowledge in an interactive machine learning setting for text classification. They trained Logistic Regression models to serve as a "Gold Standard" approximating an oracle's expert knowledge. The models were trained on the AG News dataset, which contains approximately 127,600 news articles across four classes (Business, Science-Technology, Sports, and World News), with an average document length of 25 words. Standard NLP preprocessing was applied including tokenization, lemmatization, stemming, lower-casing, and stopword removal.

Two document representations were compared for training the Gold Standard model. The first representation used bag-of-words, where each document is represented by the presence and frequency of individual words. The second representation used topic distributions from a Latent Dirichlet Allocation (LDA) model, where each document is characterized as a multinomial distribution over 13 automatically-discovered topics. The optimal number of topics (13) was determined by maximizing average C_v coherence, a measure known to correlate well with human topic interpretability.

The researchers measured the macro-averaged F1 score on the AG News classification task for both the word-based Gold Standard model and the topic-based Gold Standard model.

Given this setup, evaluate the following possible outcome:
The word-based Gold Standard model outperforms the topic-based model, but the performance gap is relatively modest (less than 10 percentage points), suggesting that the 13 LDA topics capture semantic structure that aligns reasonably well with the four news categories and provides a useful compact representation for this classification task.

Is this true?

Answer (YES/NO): NO